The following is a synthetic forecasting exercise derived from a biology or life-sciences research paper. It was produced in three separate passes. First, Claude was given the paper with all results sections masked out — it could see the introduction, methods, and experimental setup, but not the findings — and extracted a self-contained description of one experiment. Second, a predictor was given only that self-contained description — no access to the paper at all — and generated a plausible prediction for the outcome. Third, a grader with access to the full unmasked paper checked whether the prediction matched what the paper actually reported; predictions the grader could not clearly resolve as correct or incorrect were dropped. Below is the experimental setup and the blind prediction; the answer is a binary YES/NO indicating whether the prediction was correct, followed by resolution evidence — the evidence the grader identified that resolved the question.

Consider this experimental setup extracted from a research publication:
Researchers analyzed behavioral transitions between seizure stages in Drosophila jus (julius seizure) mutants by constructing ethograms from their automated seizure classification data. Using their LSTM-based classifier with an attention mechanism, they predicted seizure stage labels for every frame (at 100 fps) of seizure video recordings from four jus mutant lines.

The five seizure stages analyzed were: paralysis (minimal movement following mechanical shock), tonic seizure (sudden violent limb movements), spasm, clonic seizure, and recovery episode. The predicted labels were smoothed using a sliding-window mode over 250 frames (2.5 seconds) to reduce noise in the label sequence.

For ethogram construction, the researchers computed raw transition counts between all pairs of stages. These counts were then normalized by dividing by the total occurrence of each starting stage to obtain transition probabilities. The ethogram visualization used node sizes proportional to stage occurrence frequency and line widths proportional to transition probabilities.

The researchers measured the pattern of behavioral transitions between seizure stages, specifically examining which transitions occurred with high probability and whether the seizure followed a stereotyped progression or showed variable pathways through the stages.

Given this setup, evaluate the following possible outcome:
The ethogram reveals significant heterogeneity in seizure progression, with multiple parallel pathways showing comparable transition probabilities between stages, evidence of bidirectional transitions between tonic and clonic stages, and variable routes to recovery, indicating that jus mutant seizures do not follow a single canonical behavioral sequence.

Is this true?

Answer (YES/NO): NO